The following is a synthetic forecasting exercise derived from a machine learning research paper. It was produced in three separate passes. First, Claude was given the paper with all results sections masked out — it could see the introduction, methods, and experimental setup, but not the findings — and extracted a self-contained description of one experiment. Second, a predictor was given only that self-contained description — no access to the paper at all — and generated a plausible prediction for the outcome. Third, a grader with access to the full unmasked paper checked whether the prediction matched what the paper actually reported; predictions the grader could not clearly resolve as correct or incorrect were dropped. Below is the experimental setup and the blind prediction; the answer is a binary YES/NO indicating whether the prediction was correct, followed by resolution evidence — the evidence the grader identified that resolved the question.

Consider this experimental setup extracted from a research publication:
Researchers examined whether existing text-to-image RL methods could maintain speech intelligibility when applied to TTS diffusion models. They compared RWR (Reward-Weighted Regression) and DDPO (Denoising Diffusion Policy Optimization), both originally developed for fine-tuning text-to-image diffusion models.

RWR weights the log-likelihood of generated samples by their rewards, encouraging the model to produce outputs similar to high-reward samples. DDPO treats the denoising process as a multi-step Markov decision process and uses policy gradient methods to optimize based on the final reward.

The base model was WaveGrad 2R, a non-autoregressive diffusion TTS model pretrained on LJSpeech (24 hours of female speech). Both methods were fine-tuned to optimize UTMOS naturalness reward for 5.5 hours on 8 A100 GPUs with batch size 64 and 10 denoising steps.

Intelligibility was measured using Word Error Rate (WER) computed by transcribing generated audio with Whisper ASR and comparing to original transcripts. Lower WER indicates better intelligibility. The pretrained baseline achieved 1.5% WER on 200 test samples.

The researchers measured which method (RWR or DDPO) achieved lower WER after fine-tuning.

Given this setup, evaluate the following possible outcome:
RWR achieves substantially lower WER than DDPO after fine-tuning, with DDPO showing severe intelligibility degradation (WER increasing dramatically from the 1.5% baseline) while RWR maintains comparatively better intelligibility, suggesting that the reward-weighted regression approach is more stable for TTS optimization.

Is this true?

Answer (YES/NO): NO